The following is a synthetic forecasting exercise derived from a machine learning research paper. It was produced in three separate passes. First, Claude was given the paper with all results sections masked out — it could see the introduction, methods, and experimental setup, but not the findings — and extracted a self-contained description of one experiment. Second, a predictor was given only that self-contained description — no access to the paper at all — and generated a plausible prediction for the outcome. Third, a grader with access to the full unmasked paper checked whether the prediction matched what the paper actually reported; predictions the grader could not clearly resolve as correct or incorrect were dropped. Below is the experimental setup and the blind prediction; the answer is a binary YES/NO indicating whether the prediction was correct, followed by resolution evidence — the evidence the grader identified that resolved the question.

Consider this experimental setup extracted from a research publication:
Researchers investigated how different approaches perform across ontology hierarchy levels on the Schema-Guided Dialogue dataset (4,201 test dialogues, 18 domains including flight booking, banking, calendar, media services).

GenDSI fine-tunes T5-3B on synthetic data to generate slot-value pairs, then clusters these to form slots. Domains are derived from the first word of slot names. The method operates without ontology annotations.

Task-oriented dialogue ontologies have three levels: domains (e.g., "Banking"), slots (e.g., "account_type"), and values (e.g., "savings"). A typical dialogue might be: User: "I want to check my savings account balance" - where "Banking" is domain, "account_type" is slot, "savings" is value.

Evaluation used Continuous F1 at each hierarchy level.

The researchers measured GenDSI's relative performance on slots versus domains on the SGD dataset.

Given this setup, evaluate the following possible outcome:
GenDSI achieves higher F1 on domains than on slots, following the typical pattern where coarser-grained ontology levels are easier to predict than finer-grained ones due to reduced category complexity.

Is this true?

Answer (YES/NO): NO